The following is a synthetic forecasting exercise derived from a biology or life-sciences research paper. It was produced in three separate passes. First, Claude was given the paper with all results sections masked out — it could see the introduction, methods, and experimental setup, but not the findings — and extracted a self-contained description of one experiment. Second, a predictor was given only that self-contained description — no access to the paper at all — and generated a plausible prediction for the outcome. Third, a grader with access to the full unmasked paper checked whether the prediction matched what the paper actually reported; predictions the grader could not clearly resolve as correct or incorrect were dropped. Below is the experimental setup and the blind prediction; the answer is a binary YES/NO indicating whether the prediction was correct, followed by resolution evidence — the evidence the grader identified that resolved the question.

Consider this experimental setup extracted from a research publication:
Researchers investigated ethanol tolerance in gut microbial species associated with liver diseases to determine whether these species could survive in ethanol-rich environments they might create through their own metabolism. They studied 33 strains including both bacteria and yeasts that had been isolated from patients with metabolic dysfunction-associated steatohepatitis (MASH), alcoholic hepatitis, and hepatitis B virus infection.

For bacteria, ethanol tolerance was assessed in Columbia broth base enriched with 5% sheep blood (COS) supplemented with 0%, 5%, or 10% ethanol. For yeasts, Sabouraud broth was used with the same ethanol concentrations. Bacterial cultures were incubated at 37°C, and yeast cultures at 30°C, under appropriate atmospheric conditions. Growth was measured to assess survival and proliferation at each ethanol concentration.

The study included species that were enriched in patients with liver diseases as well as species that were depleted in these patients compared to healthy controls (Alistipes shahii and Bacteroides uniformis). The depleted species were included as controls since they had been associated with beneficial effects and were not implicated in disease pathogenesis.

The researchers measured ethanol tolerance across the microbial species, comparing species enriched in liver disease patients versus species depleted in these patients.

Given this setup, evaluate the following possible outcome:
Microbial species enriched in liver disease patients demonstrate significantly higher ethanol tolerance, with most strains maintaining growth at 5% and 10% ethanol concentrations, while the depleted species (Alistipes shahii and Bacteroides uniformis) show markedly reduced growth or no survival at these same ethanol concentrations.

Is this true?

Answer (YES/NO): NO